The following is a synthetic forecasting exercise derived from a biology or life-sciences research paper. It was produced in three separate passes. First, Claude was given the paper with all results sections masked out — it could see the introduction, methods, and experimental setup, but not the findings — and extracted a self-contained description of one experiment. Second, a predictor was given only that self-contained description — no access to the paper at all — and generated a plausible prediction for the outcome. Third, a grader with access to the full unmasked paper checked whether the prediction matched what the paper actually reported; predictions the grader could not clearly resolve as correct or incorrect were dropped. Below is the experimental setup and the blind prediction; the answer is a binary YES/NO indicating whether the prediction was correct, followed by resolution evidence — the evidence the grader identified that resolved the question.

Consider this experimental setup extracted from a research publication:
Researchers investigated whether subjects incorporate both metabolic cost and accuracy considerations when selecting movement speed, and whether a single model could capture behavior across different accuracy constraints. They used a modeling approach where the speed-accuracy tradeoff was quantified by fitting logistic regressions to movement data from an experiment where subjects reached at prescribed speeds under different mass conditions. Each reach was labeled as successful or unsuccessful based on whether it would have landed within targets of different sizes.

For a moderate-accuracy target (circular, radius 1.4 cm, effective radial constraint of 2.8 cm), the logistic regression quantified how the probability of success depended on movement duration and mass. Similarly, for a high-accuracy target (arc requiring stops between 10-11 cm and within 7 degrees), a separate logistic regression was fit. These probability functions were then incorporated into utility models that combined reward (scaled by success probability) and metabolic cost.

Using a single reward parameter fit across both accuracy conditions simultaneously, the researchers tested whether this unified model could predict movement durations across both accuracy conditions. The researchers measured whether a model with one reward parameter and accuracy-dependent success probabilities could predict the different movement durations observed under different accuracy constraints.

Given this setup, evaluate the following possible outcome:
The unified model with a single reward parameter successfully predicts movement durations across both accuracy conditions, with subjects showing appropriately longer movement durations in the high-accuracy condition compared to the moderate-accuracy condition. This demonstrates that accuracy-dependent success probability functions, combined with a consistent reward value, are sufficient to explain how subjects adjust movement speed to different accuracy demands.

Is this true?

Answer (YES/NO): YES